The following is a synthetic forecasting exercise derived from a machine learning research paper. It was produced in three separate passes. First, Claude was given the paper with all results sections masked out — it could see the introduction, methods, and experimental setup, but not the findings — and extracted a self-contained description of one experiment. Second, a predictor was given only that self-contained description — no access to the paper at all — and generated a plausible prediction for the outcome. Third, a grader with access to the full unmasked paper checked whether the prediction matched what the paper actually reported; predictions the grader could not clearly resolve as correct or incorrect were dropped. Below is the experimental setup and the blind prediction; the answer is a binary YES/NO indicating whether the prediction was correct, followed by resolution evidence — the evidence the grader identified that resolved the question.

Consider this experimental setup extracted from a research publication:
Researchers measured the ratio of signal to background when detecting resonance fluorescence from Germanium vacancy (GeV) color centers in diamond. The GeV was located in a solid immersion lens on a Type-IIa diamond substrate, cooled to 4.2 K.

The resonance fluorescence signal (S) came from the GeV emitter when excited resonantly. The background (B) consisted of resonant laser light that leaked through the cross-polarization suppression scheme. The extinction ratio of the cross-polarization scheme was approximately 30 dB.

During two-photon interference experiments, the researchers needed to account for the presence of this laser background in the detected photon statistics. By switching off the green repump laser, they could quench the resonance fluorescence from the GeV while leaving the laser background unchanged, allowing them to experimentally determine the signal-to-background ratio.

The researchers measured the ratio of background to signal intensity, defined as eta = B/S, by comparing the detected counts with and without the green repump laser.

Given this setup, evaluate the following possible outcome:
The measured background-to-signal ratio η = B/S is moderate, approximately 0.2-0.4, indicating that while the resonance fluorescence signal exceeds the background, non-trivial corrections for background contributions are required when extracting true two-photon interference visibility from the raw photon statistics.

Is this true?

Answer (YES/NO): YES